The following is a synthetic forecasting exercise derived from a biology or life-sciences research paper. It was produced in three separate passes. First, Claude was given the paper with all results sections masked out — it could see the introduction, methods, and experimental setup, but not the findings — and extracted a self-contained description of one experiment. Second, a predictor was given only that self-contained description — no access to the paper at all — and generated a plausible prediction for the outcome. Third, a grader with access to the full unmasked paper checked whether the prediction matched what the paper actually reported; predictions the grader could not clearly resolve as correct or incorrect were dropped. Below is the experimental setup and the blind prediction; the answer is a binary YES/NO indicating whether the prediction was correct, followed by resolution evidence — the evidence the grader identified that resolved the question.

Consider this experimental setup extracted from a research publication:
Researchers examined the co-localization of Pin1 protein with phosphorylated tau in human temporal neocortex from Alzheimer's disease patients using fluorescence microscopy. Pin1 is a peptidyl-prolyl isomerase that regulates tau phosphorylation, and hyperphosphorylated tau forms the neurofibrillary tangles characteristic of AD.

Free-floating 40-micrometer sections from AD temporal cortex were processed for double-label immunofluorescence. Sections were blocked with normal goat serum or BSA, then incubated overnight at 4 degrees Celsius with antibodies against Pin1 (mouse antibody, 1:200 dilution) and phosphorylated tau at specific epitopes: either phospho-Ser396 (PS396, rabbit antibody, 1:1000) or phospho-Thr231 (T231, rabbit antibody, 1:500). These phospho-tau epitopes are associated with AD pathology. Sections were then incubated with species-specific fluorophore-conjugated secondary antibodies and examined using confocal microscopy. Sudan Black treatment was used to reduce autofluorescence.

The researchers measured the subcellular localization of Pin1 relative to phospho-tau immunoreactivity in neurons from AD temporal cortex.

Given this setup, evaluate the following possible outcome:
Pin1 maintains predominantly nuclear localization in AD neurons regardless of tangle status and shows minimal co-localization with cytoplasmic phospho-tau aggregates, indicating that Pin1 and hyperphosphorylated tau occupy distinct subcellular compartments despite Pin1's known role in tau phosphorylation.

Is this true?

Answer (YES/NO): NO